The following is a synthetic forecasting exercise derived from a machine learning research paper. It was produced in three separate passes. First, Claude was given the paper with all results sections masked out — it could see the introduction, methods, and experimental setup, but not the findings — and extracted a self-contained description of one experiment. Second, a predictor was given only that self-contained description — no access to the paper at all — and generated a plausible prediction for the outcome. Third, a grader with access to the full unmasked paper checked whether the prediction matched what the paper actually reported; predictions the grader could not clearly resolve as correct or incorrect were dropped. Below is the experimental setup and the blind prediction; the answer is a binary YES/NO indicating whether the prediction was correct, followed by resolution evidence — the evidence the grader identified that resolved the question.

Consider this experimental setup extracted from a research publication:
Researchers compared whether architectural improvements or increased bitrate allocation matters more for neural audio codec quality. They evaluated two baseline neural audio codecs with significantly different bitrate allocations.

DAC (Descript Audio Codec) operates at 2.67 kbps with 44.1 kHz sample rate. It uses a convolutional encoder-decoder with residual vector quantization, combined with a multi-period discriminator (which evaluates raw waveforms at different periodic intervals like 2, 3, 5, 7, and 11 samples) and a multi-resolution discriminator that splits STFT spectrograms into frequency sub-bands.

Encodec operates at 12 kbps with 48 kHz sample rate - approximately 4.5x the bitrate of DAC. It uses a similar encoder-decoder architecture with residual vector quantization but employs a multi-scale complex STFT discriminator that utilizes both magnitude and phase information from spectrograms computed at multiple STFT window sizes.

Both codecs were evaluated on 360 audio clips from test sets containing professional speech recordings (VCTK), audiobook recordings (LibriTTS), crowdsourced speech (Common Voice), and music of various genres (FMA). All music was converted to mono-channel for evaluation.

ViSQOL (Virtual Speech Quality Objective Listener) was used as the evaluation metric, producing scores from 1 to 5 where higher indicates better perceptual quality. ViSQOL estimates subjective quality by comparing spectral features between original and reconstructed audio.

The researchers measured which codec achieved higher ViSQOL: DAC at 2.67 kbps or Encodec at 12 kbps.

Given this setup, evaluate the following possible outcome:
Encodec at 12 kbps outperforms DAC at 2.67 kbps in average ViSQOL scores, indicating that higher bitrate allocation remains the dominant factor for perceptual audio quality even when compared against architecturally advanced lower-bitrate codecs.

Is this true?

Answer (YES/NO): NO